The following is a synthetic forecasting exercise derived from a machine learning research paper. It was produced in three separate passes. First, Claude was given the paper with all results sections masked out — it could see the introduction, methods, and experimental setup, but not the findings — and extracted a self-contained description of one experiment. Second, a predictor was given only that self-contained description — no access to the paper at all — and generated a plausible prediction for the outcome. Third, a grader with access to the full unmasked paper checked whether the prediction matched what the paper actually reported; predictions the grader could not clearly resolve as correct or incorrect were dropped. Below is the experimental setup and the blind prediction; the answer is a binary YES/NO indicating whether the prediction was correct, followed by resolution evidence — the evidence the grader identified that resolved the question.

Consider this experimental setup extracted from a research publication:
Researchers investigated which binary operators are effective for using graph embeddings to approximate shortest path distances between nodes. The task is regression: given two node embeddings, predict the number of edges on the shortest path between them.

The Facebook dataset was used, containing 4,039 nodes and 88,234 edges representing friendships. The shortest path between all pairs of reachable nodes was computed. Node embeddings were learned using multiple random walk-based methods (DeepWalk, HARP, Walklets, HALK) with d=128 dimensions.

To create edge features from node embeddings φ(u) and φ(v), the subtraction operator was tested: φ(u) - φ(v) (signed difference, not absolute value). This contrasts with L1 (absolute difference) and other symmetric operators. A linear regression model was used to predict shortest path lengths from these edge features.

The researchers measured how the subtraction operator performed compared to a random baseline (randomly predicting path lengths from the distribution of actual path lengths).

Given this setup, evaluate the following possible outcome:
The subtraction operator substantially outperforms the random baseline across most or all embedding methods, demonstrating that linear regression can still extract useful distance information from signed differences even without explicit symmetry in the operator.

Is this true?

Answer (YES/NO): NO